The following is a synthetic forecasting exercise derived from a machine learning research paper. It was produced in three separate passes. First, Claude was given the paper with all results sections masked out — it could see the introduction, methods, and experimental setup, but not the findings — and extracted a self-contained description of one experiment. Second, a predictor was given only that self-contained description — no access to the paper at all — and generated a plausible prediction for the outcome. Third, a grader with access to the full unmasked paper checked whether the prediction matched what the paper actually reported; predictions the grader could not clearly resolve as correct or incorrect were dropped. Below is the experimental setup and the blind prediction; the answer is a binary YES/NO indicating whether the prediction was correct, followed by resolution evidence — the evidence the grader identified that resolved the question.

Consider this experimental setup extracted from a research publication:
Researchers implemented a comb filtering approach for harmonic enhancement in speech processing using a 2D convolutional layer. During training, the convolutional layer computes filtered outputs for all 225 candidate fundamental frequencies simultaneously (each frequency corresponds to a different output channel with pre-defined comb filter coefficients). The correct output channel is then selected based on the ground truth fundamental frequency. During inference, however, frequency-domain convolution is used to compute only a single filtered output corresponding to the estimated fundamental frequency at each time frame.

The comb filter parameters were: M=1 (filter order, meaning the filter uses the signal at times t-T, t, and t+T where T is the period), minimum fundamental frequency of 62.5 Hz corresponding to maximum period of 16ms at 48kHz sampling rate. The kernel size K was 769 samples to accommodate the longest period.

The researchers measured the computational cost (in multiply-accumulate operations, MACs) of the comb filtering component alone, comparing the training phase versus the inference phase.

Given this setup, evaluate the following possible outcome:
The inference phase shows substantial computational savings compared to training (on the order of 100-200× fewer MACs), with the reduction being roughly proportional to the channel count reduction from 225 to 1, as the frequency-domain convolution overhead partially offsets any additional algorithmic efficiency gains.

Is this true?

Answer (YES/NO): NO